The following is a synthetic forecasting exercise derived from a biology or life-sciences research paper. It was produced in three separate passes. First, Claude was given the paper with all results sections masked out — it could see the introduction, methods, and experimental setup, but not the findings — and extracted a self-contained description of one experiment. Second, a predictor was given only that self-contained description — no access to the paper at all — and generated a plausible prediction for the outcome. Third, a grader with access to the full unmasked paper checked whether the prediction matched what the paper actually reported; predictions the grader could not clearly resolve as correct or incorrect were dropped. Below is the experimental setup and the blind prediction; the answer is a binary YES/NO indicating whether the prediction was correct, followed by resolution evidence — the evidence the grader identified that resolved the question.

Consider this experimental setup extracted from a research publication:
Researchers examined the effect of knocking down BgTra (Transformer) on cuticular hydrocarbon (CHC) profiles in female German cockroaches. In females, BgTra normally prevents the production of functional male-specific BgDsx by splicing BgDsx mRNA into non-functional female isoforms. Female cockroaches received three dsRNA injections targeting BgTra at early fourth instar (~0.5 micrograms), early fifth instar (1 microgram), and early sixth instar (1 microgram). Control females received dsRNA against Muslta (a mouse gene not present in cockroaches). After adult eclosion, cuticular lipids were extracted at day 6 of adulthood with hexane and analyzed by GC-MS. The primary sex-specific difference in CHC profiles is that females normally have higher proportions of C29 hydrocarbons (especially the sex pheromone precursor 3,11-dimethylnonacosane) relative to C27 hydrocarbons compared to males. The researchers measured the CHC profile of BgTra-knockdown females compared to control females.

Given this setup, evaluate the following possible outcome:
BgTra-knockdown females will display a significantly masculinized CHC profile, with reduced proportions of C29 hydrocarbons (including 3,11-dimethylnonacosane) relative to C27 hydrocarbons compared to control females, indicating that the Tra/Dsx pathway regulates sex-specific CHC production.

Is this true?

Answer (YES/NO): YES